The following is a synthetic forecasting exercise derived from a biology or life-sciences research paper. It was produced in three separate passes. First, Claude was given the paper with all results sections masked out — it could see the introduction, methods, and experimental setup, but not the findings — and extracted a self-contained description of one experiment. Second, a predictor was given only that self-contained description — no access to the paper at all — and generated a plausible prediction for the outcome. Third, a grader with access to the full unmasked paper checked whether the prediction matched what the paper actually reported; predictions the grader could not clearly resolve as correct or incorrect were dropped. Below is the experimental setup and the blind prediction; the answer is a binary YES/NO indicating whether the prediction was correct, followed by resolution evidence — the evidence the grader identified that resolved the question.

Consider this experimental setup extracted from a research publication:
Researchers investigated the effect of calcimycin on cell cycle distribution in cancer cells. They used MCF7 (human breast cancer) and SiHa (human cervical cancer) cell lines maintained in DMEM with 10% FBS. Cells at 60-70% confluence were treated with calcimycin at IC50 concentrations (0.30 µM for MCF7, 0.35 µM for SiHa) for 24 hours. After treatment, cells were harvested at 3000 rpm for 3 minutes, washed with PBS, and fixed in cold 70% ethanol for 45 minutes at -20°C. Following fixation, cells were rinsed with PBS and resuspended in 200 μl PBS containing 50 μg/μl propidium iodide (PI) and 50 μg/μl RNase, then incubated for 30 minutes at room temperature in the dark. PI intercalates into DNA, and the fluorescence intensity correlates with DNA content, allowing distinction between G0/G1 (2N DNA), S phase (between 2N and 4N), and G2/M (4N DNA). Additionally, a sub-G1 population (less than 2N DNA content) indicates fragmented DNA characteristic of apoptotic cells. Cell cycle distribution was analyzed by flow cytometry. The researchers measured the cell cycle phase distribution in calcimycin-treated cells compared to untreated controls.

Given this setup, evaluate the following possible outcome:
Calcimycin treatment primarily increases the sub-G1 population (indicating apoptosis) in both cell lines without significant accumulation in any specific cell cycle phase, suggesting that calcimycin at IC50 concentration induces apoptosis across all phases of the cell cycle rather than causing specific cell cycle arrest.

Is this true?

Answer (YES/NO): NO